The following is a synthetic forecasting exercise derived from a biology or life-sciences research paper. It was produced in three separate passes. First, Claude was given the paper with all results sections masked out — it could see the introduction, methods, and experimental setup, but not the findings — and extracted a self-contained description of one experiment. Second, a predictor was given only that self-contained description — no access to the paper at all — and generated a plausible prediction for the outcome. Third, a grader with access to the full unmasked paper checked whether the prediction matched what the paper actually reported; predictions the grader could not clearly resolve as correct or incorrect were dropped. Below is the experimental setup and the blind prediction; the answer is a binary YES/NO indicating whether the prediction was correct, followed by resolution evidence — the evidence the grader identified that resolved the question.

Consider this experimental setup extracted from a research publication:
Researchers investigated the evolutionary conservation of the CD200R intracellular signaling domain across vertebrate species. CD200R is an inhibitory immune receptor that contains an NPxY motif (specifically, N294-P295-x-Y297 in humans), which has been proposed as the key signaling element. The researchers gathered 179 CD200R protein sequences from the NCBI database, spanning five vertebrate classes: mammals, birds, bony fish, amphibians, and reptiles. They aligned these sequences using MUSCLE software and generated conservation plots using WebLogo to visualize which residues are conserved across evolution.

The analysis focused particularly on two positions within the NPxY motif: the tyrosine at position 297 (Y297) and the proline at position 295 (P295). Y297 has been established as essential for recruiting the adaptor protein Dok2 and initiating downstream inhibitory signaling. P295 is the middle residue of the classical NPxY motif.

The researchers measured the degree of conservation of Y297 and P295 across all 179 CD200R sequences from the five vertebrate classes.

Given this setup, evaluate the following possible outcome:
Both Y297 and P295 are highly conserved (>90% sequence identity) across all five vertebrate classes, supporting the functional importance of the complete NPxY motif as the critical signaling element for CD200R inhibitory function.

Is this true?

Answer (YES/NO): NO